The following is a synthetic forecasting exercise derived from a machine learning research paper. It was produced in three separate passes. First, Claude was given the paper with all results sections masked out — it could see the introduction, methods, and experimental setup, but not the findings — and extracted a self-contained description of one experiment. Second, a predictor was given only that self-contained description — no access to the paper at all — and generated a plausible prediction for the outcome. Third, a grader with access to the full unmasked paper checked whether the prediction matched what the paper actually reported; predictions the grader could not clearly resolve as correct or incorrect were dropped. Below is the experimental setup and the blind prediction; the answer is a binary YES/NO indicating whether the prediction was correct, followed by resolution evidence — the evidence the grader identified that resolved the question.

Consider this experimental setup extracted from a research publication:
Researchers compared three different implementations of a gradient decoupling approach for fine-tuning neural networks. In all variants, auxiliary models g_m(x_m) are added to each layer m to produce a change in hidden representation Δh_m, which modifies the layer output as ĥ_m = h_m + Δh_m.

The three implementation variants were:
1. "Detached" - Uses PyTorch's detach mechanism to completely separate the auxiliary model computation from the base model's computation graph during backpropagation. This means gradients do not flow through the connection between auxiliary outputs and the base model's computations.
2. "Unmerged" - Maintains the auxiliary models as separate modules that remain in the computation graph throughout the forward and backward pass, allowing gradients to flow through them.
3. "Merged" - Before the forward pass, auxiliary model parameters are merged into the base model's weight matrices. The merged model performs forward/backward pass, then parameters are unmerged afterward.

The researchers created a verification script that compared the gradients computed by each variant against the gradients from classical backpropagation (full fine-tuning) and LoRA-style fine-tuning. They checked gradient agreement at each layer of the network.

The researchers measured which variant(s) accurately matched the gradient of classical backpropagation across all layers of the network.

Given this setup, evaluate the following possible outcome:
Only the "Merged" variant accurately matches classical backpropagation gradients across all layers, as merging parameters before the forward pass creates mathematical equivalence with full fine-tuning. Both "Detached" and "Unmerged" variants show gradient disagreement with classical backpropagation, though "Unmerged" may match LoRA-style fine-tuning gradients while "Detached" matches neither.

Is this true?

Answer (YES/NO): NO